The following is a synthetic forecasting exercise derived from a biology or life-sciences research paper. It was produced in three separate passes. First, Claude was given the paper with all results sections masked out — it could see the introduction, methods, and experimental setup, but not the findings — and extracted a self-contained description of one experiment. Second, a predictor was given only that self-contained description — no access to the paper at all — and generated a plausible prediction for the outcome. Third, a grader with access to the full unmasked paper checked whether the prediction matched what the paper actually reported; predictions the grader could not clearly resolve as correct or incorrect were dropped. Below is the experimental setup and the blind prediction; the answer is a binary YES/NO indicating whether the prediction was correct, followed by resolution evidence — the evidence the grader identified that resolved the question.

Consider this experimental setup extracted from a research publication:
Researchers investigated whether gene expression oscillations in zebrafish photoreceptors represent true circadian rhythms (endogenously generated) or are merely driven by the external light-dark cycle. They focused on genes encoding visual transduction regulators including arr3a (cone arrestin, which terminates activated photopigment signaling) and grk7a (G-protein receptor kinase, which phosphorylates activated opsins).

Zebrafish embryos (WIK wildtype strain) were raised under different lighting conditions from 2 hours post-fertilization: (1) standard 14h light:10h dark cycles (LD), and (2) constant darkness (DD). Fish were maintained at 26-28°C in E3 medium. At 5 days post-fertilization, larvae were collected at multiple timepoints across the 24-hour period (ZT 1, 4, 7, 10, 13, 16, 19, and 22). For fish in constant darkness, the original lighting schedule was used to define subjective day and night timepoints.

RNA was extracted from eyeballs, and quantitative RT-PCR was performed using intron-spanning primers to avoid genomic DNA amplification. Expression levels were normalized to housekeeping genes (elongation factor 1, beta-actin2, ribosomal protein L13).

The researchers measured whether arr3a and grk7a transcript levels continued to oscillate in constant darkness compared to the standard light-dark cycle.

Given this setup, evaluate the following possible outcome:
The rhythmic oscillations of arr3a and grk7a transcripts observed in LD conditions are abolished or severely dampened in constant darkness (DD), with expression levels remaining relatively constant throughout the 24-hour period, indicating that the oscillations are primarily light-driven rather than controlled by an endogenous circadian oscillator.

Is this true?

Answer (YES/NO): NO